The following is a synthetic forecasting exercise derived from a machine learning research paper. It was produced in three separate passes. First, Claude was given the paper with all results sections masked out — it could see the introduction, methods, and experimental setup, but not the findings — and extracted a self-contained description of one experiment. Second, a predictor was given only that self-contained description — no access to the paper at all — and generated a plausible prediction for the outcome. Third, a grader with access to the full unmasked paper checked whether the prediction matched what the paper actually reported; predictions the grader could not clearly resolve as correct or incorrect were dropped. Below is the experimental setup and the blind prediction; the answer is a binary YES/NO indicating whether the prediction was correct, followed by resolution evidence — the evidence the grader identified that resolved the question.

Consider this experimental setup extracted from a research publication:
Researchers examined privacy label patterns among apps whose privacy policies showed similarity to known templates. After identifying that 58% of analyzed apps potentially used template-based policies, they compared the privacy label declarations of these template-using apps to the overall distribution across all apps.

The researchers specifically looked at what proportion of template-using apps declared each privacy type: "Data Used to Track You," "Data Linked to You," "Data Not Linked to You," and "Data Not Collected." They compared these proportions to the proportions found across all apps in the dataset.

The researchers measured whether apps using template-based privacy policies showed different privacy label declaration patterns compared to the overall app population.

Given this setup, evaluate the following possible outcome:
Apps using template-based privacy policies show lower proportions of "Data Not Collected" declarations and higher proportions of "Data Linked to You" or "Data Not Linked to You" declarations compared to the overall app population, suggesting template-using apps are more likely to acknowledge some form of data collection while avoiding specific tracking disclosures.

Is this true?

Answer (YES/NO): NO